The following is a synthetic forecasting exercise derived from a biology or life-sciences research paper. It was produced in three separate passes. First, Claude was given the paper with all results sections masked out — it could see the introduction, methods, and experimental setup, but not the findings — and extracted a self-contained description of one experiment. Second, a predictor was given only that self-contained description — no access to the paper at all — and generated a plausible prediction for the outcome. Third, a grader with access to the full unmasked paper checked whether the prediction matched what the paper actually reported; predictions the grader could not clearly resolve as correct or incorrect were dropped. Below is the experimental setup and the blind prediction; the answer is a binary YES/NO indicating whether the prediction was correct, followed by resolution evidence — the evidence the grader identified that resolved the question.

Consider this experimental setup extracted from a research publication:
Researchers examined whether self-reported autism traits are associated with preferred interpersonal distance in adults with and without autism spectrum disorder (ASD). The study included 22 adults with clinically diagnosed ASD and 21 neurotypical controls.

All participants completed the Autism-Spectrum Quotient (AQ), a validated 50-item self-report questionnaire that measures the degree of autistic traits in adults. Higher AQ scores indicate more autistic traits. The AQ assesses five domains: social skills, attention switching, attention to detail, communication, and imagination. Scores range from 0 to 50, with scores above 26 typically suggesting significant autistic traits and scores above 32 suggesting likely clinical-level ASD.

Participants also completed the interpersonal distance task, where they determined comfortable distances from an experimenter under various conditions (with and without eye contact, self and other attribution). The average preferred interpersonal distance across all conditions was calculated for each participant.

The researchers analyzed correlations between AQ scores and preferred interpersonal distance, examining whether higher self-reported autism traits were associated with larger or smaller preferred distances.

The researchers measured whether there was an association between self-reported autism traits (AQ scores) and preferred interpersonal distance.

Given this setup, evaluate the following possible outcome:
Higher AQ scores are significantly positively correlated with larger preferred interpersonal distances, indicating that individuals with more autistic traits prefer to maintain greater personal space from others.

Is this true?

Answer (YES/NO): NO